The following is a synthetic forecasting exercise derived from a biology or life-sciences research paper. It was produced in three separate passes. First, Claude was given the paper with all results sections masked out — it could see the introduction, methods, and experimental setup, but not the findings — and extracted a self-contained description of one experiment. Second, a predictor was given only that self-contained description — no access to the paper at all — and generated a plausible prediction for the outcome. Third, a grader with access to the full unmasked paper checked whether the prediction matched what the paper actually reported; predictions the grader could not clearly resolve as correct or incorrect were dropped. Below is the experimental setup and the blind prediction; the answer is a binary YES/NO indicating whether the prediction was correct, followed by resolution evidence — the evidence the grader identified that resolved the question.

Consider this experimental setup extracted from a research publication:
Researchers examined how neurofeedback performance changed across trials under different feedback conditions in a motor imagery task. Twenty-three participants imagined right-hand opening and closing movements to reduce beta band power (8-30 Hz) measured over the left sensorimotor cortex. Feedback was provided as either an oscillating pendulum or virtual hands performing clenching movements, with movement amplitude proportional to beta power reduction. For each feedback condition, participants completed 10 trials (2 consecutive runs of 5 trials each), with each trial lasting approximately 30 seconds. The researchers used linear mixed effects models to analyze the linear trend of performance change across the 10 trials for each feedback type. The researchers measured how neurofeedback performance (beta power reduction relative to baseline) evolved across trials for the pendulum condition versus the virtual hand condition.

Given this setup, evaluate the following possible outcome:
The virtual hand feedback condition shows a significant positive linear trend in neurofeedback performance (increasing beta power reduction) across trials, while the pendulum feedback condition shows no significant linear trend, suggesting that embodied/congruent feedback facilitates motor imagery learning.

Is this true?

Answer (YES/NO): NO